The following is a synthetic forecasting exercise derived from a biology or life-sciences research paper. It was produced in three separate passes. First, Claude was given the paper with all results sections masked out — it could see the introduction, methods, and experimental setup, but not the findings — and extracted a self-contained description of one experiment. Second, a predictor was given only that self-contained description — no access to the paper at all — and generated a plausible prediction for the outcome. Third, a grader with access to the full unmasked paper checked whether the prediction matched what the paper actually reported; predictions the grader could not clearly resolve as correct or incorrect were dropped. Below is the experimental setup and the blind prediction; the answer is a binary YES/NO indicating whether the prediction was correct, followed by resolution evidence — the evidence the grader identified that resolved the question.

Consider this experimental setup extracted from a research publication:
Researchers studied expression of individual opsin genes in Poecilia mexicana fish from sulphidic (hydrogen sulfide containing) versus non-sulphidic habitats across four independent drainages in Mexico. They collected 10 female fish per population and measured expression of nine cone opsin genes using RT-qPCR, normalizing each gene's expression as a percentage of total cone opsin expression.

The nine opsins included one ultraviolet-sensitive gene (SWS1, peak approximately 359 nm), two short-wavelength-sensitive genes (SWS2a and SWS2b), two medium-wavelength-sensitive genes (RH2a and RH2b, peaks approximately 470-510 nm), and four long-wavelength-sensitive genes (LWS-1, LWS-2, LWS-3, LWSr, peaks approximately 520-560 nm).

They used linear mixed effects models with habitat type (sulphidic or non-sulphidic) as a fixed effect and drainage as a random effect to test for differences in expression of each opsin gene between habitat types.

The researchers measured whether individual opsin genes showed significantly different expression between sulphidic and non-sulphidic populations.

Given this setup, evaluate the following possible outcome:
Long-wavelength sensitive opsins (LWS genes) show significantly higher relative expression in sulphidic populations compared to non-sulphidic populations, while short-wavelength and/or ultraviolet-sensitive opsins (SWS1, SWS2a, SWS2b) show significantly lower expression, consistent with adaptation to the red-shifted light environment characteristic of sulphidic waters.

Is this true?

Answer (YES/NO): NO